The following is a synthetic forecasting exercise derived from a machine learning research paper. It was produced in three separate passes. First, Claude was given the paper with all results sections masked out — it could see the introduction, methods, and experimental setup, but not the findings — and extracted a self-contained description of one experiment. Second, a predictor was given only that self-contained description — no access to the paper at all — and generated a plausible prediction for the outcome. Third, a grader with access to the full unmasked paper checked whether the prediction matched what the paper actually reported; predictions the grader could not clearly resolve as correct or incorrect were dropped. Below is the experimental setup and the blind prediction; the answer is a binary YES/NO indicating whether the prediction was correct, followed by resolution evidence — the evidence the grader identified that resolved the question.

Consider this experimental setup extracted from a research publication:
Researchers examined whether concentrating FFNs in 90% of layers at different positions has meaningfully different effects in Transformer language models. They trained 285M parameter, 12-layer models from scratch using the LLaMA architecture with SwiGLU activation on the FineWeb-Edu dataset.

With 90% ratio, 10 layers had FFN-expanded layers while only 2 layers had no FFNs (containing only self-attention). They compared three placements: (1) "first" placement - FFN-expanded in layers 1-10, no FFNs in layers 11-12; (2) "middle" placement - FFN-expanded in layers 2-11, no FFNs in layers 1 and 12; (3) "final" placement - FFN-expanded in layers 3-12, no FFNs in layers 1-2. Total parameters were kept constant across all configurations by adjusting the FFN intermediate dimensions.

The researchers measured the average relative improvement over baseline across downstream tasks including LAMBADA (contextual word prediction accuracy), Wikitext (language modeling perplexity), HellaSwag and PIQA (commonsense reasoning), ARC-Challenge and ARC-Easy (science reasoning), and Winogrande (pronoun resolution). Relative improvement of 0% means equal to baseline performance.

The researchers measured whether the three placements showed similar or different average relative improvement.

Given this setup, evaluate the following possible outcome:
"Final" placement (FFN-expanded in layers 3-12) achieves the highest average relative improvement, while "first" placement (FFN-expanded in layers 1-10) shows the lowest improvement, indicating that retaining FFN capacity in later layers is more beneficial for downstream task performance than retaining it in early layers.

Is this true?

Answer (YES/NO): YES